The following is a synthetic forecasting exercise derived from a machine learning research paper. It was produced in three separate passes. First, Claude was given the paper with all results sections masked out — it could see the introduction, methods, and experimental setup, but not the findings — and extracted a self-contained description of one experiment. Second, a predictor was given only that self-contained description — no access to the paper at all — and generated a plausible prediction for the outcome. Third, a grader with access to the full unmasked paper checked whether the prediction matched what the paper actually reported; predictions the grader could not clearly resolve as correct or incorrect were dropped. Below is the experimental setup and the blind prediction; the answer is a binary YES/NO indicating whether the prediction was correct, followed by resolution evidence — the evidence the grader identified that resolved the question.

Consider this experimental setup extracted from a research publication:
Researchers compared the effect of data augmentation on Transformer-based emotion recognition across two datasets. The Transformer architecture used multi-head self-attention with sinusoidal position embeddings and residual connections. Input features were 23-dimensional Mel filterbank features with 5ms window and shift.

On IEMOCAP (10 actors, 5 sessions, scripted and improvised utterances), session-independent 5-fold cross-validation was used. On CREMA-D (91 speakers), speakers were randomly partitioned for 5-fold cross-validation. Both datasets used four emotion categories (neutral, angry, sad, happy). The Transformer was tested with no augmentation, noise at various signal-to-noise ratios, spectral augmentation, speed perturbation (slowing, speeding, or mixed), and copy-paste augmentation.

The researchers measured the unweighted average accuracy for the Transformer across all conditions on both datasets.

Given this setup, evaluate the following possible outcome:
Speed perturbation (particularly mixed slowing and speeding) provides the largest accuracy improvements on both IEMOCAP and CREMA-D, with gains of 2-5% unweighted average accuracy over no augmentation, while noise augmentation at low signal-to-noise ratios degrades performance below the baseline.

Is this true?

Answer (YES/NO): NO